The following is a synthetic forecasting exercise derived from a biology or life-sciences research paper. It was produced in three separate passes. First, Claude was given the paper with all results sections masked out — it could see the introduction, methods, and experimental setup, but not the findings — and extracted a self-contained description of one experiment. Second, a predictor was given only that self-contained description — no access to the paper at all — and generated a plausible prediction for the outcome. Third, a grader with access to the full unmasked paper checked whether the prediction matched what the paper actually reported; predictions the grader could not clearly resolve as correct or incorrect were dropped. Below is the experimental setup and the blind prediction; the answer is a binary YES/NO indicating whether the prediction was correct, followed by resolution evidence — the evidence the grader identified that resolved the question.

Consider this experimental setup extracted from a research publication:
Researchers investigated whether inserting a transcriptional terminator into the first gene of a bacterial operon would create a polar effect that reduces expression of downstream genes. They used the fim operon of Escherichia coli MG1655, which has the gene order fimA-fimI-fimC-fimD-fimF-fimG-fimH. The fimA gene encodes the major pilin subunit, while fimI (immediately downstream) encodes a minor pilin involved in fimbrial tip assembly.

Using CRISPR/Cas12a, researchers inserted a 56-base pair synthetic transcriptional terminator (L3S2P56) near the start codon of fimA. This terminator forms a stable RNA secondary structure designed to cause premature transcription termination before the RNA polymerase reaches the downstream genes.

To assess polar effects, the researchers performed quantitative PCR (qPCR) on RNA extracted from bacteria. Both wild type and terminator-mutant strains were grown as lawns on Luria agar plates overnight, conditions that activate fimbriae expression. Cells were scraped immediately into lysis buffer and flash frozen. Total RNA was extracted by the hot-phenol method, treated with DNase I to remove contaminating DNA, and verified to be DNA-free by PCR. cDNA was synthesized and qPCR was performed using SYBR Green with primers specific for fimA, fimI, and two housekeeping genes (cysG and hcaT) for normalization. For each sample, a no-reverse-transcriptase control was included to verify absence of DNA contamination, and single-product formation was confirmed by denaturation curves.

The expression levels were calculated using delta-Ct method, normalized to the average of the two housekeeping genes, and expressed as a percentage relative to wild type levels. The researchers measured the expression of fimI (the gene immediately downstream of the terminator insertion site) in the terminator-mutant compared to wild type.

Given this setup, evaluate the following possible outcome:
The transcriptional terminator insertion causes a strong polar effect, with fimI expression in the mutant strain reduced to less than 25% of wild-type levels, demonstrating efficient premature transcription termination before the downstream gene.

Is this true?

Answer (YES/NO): YES